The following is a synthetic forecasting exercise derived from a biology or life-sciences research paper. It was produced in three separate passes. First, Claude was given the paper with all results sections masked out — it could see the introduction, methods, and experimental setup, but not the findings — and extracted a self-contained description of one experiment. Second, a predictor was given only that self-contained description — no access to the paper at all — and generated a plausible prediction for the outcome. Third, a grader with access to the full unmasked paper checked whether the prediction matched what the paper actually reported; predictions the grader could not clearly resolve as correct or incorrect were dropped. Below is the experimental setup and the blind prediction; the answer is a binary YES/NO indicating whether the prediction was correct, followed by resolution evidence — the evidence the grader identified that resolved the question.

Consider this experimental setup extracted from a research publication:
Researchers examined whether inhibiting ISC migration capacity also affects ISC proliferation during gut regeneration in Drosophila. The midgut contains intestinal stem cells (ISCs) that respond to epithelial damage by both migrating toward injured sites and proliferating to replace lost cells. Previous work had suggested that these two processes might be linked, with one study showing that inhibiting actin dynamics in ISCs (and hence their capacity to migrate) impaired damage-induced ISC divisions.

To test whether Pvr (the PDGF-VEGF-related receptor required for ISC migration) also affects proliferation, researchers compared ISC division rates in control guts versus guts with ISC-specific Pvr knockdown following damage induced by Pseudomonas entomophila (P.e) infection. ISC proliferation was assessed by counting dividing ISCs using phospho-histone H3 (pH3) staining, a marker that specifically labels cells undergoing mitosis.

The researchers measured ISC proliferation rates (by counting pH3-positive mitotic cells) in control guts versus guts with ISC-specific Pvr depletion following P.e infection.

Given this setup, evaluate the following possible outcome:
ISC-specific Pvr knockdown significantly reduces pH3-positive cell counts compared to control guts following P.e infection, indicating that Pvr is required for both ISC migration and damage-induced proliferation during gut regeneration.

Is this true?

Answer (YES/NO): YES